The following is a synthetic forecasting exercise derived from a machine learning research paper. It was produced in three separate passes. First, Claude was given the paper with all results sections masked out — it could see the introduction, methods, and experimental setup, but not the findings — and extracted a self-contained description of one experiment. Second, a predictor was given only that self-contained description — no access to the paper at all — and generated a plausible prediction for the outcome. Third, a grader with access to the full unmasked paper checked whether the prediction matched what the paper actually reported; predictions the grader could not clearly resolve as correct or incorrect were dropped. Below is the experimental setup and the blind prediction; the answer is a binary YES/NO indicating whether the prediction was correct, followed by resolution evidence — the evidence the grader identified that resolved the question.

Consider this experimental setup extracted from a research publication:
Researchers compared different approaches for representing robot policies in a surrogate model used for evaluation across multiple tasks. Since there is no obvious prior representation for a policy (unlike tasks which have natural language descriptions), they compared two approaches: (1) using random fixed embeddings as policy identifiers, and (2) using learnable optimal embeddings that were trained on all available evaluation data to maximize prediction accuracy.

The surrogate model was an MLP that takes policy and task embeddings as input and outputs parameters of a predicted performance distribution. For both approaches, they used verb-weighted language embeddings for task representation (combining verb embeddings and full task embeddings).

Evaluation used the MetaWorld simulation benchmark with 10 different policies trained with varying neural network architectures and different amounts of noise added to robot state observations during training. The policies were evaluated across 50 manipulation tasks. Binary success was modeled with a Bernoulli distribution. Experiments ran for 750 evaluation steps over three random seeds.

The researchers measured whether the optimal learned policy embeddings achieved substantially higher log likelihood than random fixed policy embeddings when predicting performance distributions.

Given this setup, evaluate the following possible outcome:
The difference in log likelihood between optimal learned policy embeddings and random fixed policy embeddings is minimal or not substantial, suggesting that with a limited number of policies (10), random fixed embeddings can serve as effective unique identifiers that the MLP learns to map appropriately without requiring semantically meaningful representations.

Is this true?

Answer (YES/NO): YES